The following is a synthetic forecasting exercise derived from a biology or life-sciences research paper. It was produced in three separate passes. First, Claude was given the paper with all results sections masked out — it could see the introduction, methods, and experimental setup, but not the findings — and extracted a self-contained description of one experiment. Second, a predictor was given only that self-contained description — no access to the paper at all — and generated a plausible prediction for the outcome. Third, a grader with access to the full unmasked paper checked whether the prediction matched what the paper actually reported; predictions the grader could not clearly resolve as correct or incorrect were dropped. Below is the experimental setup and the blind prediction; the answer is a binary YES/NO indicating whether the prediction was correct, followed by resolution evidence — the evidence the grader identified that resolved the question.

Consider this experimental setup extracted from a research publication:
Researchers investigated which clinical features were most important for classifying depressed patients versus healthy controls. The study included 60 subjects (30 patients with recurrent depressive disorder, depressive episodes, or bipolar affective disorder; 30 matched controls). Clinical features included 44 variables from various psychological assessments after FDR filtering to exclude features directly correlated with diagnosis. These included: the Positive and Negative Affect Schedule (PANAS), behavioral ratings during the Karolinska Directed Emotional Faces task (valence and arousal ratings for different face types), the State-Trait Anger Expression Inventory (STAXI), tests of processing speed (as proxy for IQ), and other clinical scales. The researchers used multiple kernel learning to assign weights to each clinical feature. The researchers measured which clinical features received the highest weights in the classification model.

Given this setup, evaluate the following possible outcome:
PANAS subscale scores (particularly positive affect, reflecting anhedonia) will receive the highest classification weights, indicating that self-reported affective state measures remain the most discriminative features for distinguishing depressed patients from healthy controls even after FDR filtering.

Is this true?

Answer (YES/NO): NO